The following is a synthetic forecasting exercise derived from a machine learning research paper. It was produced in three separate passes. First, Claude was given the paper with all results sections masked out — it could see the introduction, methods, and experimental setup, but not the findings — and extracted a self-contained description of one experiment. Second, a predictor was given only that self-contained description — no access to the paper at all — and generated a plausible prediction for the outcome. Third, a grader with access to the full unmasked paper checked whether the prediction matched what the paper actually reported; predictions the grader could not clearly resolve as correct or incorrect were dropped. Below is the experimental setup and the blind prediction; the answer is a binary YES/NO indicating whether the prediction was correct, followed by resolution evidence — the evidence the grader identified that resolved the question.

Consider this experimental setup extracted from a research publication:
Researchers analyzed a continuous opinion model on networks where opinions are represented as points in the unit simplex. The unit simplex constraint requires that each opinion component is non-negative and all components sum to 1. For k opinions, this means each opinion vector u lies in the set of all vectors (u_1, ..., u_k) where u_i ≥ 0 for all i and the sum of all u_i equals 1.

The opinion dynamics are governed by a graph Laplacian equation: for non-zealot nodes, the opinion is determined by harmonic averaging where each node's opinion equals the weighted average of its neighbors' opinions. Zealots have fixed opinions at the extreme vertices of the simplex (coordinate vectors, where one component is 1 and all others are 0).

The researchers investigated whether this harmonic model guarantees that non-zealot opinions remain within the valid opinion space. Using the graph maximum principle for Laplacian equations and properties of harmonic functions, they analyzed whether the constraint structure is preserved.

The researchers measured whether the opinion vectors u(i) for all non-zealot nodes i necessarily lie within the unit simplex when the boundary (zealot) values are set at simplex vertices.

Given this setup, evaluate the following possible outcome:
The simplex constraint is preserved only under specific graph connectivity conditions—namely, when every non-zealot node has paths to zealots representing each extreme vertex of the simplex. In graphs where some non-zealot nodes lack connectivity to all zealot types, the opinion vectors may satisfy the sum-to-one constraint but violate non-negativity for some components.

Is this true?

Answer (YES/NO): NO